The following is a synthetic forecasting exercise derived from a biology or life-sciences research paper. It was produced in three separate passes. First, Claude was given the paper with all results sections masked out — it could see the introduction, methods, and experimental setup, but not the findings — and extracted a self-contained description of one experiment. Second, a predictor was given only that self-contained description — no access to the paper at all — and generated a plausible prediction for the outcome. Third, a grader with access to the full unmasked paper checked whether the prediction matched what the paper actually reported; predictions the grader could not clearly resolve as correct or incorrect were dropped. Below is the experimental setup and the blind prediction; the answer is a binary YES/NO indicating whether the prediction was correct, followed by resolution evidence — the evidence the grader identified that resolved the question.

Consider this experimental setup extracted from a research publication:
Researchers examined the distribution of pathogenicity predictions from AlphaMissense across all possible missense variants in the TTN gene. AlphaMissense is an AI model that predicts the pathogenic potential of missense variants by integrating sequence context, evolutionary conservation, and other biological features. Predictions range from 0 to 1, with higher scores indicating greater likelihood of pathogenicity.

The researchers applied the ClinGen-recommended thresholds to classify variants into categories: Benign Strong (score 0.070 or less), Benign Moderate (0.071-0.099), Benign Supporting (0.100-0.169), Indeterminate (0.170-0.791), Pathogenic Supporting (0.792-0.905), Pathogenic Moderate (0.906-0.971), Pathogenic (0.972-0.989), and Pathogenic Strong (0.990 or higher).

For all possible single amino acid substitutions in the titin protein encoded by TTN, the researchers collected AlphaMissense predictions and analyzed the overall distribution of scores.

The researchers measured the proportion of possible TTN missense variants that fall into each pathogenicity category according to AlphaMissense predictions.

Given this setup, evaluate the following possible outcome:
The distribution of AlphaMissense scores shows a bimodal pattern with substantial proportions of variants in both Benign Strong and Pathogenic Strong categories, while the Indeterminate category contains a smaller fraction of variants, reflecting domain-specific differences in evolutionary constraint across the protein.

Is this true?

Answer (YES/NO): NO